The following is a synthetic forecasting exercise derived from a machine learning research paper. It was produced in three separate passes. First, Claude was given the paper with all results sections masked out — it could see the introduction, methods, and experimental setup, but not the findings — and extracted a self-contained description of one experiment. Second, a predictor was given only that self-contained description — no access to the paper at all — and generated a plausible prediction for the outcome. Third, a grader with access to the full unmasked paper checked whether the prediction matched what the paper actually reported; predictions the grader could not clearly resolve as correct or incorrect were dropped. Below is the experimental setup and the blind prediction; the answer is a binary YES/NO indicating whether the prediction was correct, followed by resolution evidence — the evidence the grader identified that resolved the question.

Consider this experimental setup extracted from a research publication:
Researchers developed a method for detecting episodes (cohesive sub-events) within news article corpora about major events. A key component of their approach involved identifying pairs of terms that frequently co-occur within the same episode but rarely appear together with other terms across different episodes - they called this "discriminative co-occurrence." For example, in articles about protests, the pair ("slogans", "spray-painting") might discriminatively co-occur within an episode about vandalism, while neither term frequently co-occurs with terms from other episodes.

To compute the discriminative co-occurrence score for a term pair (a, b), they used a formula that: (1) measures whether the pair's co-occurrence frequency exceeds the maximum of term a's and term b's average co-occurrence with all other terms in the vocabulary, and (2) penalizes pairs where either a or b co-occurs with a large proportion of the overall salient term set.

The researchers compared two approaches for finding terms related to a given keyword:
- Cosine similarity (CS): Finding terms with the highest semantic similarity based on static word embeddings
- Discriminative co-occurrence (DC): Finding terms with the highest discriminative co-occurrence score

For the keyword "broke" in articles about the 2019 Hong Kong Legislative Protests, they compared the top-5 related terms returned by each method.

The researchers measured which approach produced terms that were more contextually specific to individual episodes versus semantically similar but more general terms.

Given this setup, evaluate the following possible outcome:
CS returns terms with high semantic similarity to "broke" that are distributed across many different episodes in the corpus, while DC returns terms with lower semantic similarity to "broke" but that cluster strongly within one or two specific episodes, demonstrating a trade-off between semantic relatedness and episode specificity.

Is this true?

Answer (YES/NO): NO